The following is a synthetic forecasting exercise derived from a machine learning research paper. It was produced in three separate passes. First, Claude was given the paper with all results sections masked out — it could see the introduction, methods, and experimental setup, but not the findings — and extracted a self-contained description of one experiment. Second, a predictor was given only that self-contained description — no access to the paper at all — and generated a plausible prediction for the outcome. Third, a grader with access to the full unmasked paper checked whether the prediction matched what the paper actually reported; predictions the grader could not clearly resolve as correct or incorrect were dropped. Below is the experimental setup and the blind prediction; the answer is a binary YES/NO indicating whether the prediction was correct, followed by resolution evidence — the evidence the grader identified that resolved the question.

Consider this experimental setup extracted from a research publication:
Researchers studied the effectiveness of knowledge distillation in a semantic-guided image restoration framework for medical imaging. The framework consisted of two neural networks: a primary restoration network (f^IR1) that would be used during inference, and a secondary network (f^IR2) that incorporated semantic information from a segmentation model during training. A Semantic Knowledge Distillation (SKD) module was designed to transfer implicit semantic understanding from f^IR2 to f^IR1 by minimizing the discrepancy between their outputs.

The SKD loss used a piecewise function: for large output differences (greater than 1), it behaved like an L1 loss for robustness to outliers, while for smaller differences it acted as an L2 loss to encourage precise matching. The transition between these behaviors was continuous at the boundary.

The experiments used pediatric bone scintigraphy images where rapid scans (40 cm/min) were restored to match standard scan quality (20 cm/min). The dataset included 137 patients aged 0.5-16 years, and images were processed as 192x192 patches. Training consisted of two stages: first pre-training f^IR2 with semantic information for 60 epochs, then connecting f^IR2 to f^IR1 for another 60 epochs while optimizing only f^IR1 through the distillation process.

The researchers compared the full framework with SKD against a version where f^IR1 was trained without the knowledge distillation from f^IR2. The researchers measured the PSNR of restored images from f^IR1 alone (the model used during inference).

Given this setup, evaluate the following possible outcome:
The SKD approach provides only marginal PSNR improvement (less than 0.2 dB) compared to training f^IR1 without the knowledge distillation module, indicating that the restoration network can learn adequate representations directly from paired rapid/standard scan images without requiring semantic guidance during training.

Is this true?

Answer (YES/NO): NO